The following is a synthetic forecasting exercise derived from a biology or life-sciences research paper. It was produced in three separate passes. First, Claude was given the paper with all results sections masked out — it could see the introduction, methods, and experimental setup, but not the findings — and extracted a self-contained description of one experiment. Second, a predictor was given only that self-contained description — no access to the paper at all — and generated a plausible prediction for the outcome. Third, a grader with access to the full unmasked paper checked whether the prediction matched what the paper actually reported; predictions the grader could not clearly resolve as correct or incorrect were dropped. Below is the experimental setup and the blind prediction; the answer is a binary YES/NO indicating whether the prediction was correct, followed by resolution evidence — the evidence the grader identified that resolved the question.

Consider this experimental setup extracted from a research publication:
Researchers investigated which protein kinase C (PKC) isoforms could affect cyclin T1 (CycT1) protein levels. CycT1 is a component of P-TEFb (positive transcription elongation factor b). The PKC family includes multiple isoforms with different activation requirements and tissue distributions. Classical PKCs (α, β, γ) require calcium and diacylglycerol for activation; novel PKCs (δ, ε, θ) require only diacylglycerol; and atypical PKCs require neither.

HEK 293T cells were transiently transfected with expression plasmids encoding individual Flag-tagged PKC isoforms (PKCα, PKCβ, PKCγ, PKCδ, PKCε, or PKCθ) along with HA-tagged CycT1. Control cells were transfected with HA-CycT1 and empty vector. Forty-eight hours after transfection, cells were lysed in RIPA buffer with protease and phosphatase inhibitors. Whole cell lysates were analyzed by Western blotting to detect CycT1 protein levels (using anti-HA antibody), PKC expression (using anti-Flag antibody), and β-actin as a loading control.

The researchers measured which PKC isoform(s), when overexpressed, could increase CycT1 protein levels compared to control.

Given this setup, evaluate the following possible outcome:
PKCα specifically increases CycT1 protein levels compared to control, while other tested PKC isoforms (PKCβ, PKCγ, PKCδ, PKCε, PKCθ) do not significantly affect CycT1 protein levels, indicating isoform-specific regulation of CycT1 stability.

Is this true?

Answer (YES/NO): NO